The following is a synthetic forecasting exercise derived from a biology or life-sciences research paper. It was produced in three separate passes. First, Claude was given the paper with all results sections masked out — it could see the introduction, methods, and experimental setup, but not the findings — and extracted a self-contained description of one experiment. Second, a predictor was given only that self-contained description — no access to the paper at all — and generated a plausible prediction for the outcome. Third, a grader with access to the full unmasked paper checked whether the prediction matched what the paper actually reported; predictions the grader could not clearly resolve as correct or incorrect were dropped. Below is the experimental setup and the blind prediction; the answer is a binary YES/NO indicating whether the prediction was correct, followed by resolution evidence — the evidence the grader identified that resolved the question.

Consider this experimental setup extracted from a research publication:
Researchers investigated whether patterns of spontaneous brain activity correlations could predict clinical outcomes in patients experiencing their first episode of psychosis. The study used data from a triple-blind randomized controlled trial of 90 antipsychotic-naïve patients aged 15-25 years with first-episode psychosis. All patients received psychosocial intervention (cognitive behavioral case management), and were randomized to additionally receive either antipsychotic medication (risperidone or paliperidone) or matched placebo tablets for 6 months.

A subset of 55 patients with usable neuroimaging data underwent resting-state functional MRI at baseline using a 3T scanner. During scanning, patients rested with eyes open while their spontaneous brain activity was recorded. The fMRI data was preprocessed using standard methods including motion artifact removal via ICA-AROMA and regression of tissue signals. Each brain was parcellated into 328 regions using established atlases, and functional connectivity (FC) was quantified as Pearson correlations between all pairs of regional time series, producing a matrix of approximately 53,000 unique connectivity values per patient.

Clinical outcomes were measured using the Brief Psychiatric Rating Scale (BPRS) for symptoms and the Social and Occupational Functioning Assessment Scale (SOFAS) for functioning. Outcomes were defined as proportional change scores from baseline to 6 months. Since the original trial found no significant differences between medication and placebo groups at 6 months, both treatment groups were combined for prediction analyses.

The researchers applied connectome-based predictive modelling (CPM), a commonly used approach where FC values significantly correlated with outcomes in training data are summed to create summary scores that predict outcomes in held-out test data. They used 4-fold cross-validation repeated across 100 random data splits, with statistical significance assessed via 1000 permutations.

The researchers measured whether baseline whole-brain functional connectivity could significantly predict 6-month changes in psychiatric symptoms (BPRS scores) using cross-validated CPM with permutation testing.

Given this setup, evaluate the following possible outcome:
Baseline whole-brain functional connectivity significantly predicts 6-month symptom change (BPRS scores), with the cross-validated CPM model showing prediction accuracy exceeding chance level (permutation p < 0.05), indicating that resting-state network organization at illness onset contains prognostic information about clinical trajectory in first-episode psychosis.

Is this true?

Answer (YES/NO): NO